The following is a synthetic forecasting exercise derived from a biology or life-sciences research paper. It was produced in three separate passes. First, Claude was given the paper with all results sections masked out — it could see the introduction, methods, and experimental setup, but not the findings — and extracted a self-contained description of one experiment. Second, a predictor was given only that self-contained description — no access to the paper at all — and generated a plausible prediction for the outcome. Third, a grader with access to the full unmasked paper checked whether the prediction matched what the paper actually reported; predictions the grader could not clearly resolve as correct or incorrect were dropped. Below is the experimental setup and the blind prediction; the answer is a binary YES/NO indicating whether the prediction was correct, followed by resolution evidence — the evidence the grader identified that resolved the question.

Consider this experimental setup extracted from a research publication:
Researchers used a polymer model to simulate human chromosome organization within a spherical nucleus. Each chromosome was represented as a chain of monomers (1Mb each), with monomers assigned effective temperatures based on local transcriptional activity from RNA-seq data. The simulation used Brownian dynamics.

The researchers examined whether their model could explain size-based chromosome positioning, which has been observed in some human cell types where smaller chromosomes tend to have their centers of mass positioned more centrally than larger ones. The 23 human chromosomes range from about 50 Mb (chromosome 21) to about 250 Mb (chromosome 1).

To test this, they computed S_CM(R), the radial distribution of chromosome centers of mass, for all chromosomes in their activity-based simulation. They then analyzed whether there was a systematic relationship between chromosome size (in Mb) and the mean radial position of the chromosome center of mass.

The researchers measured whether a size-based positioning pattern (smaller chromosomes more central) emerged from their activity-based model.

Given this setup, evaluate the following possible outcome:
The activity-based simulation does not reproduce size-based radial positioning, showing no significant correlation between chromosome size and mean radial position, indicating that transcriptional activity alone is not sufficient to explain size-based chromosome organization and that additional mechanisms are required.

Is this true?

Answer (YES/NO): NO